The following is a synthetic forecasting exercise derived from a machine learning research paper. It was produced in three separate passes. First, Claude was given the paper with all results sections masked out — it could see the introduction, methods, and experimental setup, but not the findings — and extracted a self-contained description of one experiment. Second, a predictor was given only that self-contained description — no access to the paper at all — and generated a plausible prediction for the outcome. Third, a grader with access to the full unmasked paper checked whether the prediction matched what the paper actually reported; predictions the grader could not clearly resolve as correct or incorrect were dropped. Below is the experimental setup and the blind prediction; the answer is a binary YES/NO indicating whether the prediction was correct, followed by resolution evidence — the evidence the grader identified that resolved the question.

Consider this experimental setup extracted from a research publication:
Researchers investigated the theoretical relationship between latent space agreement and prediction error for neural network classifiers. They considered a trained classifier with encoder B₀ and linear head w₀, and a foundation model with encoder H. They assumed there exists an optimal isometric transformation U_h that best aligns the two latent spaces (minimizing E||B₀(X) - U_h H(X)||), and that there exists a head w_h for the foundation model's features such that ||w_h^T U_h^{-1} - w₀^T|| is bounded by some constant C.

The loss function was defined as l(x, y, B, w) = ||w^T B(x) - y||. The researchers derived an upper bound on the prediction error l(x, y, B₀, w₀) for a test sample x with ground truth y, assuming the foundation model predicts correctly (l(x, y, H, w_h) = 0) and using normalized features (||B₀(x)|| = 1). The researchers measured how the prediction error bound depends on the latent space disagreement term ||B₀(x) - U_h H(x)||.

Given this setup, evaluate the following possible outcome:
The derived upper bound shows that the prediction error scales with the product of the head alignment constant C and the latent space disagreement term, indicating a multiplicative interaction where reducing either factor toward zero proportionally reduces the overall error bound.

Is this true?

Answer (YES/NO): NO